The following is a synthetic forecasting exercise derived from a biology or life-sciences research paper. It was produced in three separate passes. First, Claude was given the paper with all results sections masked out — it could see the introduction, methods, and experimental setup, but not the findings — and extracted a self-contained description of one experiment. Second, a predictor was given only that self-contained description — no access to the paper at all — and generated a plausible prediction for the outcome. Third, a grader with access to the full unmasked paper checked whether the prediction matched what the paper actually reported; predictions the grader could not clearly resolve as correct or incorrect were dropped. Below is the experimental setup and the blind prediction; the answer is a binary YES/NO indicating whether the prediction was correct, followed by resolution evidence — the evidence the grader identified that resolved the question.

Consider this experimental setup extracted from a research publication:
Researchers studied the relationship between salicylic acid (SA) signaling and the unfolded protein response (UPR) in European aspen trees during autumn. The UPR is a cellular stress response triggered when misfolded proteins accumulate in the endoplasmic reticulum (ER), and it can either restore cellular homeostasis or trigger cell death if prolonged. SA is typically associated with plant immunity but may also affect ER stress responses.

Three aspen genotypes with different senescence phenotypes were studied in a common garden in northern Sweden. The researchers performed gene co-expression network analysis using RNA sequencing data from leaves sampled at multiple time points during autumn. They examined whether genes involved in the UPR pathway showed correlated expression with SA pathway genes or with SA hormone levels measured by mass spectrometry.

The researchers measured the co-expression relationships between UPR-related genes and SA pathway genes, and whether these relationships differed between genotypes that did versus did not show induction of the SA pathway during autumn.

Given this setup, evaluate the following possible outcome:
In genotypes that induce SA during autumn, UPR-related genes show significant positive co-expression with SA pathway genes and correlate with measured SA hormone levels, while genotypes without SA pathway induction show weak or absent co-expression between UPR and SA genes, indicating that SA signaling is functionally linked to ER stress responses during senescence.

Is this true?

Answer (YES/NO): YES